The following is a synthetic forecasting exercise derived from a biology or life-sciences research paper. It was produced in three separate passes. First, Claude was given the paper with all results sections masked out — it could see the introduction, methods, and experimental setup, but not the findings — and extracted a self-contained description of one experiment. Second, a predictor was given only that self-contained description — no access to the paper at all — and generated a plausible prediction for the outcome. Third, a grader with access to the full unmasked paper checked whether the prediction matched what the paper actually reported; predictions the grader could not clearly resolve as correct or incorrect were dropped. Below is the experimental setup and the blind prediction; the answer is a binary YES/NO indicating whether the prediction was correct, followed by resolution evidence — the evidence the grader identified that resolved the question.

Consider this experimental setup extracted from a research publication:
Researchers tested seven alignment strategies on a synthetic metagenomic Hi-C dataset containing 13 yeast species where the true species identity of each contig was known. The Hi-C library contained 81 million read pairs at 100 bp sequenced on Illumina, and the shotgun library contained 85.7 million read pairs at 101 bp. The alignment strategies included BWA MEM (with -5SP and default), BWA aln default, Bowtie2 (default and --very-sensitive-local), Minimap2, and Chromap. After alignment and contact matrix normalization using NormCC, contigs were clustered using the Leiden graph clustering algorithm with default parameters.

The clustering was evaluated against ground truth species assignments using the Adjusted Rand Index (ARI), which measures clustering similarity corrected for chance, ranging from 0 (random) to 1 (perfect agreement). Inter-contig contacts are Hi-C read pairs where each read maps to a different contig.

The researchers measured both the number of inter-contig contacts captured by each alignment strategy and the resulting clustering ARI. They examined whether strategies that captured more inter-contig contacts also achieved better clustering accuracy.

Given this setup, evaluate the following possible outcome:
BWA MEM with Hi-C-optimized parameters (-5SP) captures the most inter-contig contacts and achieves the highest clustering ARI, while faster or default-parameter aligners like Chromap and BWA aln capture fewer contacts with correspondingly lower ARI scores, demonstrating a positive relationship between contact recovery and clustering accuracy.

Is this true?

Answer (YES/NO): NO